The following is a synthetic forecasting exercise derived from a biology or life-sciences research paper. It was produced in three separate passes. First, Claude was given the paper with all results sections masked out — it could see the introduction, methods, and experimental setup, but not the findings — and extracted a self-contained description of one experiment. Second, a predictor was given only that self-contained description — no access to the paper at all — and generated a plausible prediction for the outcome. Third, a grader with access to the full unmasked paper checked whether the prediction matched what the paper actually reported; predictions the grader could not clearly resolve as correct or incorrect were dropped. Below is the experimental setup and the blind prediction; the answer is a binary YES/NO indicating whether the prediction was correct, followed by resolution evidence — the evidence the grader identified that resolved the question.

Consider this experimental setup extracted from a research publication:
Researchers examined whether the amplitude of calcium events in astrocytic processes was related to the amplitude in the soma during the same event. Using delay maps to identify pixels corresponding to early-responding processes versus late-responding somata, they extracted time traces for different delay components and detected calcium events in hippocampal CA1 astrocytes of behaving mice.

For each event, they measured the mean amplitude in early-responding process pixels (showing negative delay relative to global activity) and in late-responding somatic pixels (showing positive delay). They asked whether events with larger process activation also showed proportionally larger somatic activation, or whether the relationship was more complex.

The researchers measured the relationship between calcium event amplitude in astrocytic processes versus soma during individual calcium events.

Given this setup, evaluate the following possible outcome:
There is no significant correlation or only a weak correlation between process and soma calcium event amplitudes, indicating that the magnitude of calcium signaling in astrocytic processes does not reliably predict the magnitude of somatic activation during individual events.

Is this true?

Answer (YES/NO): YES